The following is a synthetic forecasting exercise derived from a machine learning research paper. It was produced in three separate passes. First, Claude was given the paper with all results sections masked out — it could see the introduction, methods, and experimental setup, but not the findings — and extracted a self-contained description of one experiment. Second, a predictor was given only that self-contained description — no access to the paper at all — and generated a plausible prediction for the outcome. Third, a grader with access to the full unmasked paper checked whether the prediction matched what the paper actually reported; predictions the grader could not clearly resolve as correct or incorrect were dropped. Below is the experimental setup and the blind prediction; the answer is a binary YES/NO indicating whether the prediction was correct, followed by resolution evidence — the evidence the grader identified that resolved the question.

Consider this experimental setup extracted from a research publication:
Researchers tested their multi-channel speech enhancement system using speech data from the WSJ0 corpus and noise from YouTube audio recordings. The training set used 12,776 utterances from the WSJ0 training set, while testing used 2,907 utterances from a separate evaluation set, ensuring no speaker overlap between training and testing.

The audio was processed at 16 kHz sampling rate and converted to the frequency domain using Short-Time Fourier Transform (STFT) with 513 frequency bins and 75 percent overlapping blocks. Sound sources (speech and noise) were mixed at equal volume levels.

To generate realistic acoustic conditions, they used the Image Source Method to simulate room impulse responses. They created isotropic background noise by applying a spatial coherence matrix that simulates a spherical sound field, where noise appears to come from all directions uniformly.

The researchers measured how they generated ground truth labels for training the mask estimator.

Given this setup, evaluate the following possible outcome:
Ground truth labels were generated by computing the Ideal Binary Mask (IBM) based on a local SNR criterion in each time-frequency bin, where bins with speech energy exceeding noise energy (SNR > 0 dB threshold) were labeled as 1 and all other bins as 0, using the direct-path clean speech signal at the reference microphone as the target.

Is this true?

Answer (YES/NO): NO